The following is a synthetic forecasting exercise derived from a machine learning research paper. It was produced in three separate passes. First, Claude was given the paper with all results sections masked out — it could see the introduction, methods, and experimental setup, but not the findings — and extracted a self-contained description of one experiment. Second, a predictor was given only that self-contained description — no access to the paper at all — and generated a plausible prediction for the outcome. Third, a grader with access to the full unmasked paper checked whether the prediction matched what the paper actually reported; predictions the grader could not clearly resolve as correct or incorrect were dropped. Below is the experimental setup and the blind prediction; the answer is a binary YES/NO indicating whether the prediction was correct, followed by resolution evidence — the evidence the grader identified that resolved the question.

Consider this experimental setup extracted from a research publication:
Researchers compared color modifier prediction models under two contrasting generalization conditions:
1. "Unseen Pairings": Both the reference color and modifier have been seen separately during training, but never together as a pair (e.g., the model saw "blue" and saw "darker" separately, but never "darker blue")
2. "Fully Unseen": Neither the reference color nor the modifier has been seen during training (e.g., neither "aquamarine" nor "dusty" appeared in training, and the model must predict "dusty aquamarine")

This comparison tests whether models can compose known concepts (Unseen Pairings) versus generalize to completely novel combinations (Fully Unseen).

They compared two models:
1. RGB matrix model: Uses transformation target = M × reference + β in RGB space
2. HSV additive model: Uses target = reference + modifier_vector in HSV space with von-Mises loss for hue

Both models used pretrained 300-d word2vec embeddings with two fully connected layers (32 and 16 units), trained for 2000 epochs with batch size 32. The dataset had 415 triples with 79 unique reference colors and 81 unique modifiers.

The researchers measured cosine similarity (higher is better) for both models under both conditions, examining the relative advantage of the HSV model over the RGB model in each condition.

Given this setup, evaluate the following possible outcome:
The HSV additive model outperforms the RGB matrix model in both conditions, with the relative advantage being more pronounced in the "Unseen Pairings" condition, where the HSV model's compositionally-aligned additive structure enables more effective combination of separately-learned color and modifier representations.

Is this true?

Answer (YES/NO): NO